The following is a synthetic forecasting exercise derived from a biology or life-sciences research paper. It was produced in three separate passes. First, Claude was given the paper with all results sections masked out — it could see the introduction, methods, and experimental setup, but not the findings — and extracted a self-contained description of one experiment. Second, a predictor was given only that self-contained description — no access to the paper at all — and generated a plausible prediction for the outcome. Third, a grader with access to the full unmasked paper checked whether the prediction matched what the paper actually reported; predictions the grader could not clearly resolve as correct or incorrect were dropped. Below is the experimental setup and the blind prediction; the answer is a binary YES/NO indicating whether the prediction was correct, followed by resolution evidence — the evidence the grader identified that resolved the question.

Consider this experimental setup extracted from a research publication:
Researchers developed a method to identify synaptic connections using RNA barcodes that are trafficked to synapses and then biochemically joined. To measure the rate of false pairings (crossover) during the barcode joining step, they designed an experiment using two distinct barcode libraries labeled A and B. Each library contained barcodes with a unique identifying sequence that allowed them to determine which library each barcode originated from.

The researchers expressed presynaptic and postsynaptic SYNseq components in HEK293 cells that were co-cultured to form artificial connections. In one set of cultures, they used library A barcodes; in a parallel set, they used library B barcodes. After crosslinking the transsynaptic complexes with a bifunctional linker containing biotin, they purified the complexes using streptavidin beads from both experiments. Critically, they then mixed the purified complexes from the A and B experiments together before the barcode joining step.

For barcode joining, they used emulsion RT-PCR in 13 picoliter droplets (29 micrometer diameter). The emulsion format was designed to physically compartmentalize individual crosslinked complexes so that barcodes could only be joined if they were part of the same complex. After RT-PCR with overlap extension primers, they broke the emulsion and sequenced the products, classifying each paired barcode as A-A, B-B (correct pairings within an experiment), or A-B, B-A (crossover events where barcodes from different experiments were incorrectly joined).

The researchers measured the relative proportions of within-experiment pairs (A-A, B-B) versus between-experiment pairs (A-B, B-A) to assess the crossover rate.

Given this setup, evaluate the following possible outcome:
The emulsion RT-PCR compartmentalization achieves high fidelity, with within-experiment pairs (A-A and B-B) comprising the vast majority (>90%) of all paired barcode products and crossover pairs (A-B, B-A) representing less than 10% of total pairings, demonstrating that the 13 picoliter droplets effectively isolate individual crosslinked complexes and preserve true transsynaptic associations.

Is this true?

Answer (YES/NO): NO